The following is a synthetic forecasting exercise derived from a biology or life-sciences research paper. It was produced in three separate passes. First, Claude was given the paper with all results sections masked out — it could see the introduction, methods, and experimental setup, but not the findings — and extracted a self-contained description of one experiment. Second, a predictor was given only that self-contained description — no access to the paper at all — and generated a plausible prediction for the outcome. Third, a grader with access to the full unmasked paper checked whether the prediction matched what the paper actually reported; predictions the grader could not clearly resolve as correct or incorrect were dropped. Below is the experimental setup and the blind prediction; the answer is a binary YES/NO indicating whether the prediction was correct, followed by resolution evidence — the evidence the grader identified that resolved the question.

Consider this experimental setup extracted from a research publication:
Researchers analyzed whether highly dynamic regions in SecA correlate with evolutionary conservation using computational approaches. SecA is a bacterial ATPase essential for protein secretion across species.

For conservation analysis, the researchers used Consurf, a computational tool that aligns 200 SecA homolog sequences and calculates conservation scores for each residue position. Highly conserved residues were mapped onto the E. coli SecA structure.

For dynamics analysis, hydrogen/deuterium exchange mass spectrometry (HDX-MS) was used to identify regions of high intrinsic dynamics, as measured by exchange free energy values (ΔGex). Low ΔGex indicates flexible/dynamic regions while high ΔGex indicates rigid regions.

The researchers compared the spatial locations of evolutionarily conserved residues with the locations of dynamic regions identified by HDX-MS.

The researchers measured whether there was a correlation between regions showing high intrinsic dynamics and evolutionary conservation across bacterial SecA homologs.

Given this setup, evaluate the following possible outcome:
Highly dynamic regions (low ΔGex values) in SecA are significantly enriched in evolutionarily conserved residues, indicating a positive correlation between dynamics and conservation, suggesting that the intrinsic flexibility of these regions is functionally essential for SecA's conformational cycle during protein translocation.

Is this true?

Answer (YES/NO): NO